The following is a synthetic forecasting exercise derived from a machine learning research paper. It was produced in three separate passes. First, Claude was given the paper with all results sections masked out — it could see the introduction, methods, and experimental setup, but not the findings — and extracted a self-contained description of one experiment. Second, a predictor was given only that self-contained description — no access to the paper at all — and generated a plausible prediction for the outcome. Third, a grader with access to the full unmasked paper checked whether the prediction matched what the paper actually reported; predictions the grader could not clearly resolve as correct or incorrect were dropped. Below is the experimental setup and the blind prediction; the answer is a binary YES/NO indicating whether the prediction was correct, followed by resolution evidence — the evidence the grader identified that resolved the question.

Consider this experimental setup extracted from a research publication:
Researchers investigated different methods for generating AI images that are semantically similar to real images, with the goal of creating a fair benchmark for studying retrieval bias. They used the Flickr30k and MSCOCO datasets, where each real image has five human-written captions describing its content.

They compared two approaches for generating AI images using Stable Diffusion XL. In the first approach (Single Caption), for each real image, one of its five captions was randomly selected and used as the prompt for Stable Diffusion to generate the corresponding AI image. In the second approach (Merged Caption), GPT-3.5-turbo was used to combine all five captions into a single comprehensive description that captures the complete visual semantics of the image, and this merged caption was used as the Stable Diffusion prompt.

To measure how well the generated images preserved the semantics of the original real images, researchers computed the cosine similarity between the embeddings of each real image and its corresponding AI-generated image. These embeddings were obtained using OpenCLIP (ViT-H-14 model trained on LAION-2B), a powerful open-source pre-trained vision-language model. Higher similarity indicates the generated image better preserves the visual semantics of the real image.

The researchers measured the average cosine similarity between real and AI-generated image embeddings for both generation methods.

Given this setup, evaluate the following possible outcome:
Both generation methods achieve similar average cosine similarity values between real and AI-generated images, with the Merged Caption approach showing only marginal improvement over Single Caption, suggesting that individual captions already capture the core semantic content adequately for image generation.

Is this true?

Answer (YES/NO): YES